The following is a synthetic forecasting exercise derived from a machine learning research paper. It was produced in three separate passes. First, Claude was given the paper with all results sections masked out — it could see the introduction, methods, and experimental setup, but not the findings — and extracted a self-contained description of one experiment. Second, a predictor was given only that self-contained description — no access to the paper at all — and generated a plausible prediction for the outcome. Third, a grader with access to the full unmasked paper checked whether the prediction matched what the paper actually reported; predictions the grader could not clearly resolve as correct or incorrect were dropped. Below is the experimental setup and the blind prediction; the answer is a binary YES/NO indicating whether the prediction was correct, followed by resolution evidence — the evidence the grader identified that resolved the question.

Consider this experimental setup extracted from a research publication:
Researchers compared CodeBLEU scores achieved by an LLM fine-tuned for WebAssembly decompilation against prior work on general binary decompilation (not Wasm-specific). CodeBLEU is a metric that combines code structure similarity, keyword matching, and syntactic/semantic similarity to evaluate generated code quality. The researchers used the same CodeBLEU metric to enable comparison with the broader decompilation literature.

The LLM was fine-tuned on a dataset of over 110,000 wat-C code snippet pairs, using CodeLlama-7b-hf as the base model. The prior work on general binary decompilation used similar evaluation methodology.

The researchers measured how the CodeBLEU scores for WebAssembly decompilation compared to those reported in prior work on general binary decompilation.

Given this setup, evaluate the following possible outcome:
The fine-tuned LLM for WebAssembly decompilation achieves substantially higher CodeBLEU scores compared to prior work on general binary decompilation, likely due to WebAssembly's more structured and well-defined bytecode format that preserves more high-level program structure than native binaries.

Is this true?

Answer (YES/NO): NO